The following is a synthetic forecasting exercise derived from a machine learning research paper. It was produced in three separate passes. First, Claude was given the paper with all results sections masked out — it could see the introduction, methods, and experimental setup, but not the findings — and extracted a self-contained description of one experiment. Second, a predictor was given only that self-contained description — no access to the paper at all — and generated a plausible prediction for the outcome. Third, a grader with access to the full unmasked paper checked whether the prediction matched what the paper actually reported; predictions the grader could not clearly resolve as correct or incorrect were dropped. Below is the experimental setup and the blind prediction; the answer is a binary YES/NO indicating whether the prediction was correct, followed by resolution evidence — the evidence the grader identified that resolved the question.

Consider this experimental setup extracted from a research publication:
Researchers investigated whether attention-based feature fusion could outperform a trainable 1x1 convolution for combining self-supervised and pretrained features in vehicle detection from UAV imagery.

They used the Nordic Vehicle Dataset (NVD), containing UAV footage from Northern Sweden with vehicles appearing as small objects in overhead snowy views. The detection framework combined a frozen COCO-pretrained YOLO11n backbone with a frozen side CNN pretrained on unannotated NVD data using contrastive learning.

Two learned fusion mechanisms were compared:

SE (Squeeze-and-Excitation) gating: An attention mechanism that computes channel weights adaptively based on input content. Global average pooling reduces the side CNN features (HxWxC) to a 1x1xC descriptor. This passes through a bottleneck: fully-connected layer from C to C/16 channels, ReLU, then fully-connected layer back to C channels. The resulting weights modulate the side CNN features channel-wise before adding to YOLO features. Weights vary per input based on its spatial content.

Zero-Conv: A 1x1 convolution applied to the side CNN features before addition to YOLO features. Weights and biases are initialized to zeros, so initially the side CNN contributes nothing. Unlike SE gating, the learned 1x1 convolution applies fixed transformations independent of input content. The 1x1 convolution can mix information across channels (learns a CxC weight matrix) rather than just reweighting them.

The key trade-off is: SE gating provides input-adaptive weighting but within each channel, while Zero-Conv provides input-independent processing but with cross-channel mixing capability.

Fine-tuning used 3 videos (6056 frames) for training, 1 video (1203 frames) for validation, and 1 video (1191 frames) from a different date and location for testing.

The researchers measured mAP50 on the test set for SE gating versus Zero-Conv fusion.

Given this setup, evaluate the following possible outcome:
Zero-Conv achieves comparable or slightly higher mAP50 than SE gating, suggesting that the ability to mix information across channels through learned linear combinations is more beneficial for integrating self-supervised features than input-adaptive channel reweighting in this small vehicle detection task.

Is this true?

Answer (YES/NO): NO